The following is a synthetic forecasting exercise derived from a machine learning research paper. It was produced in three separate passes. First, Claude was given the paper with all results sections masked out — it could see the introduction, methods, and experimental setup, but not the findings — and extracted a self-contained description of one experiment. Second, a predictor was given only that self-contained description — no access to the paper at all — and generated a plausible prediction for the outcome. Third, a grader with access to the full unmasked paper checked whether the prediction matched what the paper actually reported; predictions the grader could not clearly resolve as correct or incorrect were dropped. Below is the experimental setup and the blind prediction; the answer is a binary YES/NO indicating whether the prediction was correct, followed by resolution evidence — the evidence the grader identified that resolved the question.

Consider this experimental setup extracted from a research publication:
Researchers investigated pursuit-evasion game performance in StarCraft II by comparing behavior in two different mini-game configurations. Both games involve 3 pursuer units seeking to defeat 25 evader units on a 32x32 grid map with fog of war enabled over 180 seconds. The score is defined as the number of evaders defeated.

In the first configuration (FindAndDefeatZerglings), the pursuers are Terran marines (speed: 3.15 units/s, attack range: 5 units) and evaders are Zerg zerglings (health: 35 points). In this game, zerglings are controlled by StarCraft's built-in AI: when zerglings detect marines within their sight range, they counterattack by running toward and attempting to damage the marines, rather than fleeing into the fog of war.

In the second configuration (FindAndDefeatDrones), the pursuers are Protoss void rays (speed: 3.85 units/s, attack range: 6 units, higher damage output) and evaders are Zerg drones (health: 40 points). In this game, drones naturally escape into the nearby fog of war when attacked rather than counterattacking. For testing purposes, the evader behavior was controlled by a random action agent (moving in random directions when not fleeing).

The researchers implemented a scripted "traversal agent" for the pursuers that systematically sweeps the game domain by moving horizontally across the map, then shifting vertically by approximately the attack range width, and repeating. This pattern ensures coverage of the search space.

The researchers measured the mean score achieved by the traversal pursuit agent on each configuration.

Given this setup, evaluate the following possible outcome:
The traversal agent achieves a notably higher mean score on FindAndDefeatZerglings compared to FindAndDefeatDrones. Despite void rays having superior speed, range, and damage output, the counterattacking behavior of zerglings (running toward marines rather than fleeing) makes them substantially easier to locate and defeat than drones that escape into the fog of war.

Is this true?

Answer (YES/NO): NO